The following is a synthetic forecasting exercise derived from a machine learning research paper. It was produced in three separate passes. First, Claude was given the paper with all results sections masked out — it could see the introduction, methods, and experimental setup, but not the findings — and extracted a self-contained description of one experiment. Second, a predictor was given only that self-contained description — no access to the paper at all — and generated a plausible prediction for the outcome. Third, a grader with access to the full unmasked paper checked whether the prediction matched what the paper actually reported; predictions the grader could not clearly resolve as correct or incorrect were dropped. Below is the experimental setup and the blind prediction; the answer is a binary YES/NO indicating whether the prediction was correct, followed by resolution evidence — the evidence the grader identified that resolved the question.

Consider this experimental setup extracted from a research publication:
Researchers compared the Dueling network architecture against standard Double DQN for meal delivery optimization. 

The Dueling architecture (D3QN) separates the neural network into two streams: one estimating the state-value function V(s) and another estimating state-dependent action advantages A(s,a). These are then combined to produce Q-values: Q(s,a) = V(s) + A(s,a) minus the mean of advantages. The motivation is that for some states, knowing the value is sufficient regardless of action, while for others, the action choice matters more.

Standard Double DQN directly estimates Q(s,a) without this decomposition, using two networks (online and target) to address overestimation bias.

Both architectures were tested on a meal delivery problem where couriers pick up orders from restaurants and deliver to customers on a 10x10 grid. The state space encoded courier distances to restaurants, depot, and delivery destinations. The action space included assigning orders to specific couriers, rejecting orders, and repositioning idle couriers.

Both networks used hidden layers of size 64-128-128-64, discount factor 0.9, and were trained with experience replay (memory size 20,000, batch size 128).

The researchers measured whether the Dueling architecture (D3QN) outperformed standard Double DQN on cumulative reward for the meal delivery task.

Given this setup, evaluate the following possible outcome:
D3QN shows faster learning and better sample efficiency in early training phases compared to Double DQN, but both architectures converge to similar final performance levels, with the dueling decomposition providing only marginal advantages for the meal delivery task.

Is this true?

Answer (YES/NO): NO